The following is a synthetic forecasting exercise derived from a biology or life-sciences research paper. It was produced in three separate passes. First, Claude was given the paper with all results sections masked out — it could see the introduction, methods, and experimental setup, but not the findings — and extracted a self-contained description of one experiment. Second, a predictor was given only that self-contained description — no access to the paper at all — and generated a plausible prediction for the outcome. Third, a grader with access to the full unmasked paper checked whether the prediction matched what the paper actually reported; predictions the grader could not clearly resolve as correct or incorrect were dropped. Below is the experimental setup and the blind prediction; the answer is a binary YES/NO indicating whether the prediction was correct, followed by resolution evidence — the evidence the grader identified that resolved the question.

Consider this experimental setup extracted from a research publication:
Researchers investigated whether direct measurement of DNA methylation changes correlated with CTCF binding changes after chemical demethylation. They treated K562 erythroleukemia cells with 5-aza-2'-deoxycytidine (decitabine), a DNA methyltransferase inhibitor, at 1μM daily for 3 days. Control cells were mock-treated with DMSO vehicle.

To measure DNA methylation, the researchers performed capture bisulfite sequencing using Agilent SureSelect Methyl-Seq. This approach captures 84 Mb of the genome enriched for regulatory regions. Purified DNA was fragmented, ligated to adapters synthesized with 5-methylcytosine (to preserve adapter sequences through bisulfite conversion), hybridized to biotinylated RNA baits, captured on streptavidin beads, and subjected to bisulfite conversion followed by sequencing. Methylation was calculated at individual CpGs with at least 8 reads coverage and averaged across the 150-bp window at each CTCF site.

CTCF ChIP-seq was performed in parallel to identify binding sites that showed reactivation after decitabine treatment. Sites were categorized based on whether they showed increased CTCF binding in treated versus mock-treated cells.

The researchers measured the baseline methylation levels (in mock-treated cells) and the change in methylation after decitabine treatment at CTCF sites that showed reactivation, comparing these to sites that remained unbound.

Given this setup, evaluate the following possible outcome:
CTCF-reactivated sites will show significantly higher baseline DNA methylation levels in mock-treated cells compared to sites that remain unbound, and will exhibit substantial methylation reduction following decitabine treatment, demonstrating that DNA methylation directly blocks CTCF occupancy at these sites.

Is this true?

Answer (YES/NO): NO